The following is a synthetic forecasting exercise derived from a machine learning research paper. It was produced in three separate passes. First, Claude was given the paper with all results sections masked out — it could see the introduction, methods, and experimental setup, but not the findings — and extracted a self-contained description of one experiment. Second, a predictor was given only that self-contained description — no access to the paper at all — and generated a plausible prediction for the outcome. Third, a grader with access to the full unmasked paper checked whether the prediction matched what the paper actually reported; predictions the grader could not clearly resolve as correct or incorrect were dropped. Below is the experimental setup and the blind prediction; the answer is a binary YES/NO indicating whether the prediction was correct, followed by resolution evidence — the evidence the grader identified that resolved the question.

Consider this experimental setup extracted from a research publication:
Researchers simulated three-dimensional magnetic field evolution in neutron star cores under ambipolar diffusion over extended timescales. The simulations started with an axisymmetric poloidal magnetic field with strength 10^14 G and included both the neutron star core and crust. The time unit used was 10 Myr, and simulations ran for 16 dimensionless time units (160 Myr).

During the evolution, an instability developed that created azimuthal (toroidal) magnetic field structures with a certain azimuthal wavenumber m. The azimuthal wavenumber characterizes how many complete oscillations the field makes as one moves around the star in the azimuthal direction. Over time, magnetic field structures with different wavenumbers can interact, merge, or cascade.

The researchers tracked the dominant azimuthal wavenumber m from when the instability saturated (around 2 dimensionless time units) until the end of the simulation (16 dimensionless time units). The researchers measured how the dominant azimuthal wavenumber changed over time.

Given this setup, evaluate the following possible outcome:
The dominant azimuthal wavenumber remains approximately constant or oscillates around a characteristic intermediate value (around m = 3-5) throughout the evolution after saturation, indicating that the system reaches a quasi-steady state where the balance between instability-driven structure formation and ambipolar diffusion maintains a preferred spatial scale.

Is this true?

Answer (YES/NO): NO